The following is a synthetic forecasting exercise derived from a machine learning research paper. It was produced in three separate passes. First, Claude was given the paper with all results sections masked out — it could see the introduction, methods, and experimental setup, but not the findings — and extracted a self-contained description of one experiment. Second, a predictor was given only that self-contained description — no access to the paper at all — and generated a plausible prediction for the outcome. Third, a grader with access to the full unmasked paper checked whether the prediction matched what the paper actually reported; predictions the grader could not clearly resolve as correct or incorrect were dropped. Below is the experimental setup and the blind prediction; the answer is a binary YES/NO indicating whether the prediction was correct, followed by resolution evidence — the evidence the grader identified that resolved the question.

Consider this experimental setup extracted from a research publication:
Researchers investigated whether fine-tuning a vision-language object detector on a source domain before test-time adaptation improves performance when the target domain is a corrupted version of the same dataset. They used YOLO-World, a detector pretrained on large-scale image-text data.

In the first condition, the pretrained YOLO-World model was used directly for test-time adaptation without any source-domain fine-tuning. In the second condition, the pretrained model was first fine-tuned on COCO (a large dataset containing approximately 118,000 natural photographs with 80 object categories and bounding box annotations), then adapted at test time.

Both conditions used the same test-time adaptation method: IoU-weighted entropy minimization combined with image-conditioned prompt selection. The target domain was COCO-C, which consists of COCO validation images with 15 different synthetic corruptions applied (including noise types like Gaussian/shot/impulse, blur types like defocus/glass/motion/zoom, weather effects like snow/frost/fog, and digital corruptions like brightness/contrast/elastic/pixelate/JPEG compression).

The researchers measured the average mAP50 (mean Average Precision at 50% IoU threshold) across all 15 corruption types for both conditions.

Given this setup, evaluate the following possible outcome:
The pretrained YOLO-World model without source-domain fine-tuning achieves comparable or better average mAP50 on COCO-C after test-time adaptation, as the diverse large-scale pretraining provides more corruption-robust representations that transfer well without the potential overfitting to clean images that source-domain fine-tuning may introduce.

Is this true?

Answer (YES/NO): NO